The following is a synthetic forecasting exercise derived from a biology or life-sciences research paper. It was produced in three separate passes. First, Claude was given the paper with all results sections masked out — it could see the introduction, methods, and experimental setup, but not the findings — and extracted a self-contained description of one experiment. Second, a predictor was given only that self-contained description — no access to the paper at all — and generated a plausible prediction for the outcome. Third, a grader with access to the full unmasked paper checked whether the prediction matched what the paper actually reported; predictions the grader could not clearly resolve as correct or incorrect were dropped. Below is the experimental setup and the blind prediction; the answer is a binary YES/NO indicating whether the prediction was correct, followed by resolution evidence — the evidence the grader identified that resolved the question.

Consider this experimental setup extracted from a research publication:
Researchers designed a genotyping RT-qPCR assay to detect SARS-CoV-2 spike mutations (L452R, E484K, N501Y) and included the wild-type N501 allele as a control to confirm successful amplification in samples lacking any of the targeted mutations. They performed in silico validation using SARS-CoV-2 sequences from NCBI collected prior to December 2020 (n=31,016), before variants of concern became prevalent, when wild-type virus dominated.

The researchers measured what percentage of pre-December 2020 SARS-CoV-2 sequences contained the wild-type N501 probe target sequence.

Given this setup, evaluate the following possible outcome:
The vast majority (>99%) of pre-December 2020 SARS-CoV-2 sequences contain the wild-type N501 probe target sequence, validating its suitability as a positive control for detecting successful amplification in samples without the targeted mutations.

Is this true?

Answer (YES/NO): YES